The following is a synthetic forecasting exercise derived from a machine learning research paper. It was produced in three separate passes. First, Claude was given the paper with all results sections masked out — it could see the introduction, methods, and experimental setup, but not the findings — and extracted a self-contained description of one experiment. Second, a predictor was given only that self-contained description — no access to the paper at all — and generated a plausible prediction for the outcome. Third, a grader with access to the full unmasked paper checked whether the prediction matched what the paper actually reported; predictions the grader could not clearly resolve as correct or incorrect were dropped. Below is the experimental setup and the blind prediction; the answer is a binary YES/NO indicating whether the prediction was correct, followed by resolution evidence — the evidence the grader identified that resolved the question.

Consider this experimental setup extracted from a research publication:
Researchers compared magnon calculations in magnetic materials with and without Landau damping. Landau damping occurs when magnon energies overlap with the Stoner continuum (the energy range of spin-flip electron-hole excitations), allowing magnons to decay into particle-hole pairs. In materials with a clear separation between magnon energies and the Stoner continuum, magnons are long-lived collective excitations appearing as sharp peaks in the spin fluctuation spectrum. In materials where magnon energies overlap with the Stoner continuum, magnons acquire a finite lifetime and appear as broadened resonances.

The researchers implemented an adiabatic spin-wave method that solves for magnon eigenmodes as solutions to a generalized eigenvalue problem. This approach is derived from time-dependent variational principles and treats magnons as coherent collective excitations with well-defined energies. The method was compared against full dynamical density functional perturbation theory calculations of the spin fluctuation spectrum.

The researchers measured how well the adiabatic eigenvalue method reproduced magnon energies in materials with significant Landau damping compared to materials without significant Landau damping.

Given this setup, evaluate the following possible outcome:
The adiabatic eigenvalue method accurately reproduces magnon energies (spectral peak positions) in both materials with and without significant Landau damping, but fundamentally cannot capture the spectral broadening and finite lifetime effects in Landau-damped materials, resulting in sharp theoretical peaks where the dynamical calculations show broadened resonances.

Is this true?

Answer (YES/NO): NO